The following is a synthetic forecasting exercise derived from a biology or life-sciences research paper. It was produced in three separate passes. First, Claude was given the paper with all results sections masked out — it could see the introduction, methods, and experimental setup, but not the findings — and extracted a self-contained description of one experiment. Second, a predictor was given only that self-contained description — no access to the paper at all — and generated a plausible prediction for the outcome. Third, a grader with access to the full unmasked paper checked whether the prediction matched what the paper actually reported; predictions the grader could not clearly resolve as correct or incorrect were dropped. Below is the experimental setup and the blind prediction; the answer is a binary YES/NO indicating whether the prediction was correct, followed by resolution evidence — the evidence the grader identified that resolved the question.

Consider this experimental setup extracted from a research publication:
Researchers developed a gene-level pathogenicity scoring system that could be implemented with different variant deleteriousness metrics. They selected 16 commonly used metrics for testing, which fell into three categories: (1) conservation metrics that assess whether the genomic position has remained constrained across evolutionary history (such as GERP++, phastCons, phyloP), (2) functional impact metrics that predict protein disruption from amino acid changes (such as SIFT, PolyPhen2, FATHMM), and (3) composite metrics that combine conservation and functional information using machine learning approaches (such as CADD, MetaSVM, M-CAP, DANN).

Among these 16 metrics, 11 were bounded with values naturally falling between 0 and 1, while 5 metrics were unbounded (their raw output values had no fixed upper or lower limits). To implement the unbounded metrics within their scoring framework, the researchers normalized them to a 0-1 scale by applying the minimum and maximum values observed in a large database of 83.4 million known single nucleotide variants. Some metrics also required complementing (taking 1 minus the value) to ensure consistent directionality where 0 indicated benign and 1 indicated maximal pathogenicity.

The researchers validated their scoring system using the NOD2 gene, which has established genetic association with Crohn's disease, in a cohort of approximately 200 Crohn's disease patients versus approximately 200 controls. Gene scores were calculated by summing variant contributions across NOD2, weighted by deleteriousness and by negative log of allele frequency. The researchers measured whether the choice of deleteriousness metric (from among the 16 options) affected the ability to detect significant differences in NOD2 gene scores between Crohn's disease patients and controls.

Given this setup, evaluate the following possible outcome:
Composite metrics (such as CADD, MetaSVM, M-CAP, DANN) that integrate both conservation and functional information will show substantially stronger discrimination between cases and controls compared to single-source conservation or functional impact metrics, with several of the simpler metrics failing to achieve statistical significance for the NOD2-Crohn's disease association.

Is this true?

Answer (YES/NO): NO